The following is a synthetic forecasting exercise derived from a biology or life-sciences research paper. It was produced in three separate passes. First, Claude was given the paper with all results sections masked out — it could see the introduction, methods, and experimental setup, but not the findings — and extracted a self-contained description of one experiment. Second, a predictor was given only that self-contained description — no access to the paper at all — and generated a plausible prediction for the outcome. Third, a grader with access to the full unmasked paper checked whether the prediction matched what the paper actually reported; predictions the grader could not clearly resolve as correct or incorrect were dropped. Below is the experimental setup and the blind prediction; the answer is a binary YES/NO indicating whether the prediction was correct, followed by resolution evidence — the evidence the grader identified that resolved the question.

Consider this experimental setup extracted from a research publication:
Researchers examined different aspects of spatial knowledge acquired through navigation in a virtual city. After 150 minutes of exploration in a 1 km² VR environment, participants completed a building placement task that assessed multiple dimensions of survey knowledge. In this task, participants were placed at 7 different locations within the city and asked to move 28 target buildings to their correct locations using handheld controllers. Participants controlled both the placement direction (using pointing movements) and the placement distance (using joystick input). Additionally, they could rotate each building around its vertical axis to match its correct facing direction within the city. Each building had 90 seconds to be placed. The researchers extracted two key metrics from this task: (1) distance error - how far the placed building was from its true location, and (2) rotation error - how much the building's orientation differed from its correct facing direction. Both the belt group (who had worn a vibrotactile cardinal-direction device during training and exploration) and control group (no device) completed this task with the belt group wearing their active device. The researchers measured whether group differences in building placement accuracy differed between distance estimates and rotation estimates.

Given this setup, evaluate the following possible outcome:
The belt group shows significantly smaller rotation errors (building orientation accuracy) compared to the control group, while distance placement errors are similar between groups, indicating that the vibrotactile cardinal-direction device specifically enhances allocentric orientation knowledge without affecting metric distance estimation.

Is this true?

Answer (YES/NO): NO